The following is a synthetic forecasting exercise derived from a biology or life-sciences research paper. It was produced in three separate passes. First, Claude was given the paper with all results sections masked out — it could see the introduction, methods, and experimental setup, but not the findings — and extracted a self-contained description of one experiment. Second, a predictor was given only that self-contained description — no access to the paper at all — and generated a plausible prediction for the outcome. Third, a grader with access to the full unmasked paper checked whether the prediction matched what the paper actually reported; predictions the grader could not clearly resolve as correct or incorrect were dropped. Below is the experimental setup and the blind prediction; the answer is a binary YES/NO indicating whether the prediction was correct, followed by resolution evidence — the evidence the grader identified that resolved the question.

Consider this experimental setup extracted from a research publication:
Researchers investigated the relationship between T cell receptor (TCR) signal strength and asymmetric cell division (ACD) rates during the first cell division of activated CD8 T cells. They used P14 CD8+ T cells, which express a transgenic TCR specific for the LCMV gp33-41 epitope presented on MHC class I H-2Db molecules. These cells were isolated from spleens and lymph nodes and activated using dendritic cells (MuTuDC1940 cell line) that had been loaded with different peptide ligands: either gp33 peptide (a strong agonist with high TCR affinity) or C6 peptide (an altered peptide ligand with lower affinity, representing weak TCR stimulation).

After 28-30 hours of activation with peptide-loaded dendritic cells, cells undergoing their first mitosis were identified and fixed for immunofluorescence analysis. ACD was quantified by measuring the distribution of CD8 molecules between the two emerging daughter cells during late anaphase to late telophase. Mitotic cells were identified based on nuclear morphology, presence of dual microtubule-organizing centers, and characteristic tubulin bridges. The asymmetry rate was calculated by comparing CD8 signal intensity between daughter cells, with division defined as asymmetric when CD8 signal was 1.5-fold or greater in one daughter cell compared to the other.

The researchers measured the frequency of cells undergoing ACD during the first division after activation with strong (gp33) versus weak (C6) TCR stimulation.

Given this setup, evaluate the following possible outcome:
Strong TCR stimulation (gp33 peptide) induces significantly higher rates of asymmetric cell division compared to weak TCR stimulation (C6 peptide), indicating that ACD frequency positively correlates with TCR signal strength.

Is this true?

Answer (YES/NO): YES